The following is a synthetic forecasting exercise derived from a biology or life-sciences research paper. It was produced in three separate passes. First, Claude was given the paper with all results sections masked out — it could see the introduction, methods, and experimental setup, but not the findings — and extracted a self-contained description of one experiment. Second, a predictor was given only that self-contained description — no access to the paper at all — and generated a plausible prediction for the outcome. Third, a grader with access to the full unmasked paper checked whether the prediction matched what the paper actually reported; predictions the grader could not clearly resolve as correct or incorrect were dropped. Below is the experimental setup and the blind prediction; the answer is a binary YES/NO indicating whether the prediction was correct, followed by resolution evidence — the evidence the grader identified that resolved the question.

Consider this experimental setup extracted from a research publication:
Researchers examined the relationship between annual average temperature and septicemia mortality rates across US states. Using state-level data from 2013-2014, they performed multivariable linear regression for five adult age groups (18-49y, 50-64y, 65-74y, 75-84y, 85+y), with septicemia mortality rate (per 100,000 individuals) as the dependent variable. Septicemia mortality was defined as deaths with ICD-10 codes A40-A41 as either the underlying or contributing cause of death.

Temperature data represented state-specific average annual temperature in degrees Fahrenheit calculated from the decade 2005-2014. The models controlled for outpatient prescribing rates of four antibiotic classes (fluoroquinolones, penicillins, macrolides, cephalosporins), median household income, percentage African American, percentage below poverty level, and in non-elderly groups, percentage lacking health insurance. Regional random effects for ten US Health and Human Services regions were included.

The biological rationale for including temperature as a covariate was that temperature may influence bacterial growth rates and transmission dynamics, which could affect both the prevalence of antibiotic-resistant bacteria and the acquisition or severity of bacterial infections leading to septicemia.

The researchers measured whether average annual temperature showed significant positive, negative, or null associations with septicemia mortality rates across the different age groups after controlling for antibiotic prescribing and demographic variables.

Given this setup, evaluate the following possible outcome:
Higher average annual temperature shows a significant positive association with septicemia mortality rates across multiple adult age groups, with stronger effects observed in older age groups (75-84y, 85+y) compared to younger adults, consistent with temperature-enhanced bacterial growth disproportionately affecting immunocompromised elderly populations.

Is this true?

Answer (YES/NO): NO